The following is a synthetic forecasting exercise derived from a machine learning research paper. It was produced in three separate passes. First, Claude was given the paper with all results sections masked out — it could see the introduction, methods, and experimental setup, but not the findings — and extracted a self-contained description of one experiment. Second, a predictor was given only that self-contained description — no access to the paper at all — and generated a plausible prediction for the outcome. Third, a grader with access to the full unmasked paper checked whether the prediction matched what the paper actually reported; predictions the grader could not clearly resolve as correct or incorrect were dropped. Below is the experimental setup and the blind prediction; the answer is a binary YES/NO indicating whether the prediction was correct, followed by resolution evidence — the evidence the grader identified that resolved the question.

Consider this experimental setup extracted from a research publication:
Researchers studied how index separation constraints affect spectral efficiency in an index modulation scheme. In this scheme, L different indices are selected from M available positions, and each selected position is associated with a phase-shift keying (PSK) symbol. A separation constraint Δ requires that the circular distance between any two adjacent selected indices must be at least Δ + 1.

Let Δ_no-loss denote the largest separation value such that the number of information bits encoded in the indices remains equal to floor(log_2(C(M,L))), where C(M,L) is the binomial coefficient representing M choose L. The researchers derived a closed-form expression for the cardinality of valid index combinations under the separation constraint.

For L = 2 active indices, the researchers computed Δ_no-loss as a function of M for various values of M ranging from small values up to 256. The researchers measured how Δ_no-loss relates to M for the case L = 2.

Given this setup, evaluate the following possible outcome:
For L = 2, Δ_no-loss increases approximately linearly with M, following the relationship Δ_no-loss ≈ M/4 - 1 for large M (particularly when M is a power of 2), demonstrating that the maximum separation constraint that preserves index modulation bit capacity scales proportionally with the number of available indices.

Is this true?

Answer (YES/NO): YES